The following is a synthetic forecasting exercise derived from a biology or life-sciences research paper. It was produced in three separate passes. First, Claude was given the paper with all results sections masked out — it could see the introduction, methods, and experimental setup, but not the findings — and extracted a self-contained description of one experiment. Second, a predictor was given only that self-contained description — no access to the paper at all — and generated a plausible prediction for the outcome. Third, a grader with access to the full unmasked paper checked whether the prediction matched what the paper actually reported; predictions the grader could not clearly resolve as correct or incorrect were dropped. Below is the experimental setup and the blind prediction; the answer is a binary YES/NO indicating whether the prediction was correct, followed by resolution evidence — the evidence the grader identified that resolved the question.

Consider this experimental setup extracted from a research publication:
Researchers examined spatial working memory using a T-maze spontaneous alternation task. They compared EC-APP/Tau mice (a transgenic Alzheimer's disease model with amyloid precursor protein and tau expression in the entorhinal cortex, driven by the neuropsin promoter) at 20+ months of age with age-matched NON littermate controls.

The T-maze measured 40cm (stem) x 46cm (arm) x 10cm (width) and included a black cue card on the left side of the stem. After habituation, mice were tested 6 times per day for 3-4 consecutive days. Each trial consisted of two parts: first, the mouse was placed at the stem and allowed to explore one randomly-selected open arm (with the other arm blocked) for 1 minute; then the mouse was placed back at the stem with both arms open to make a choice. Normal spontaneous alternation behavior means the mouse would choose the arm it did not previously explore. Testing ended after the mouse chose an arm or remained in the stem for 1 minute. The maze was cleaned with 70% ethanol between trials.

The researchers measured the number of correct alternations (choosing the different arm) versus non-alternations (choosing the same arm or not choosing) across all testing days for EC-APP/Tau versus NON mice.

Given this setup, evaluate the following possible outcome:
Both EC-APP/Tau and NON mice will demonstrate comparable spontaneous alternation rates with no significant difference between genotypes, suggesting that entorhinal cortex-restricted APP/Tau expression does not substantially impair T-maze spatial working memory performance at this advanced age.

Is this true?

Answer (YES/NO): YES